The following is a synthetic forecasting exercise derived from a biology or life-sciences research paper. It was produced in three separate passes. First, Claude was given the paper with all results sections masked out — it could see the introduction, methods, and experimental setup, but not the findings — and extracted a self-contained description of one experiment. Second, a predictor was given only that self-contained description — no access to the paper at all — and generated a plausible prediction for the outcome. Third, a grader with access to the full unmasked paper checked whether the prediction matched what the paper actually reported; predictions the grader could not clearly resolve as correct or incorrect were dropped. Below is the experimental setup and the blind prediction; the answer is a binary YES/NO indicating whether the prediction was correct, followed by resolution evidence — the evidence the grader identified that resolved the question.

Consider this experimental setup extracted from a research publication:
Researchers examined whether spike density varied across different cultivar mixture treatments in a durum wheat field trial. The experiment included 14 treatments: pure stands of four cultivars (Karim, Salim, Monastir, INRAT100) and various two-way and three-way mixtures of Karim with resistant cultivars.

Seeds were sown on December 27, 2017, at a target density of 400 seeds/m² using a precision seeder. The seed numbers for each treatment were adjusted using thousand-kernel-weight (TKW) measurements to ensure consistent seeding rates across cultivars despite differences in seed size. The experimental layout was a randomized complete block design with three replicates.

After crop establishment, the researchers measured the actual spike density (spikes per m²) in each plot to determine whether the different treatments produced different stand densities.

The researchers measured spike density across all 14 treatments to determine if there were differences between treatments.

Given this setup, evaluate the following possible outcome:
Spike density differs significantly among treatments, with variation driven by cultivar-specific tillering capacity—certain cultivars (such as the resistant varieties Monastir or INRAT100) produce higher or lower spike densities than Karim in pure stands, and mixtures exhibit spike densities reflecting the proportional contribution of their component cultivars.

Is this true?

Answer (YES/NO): NO